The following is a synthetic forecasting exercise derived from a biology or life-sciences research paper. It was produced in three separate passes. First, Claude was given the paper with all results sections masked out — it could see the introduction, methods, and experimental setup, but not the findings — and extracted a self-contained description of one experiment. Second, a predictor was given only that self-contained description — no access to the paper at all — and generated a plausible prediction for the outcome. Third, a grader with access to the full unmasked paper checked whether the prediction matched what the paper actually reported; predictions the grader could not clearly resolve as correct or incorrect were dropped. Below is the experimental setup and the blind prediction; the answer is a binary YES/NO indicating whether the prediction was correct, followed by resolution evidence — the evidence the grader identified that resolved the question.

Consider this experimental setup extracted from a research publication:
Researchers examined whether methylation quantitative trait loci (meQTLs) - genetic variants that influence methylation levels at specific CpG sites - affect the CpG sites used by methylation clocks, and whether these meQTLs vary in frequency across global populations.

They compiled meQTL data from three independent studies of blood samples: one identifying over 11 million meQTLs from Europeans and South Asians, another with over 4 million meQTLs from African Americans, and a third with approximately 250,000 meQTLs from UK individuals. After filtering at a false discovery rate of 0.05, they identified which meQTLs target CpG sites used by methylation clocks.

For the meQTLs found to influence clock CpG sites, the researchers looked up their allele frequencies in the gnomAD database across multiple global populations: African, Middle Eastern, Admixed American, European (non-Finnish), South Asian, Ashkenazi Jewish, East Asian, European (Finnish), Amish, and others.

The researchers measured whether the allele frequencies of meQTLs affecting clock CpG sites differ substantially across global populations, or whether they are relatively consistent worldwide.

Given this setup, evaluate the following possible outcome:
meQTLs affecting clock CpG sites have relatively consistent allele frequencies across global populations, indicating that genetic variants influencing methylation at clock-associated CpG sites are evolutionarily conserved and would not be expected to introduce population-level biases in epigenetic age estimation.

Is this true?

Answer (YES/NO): NO